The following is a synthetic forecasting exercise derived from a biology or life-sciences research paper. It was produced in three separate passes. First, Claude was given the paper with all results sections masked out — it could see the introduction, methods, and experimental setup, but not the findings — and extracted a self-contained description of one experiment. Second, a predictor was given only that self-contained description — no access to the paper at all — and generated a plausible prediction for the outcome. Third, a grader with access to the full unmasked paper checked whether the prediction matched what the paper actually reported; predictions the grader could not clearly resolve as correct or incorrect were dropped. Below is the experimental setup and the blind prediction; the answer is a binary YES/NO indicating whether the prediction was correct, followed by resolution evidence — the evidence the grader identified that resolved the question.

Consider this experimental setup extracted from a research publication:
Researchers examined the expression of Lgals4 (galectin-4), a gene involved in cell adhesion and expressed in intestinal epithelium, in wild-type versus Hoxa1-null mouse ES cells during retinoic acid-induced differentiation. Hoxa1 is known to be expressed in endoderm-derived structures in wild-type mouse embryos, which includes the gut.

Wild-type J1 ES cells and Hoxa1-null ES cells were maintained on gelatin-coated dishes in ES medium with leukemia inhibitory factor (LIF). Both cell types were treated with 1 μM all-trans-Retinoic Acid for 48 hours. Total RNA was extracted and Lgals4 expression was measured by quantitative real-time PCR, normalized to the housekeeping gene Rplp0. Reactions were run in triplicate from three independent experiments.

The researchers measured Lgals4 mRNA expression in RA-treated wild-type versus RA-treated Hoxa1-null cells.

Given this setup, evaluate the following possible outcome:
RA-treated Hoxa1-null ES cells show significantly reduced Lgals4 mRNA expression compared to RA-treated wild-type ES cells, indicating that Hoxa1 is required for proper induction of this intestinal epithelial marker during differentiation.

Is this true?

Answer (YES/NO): YES